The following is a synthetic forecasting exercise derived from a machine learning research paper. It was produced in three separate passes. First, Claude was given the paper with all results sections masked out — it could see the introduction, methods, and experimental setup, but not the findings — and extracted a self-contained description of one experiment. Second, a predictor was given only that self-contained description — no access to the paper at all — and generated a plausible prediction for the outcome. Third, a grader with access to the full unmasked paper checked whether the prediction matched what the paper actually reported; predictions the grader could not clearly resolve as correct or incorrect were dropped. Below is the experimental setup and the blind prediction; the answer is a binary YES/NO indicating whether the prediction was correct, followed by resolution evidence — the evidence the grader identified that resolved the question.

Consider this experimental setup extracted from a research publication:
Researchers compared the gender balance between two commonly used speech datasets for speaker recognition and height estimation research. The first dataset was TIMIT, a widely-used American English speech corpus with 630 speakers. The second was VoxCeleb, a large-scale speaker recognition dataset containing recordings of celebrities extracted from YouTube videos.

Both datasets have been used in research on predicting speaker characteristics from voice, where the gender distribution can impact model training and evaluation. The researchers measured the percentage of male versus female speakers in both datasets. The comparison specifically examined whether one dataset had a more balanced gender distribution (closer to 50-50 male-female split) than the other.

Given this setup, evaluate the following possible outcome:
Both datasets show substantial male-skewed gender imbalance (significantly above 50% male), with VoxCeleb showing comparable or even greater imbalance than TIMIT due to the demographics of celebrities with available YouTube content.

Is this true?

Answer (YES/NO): NO